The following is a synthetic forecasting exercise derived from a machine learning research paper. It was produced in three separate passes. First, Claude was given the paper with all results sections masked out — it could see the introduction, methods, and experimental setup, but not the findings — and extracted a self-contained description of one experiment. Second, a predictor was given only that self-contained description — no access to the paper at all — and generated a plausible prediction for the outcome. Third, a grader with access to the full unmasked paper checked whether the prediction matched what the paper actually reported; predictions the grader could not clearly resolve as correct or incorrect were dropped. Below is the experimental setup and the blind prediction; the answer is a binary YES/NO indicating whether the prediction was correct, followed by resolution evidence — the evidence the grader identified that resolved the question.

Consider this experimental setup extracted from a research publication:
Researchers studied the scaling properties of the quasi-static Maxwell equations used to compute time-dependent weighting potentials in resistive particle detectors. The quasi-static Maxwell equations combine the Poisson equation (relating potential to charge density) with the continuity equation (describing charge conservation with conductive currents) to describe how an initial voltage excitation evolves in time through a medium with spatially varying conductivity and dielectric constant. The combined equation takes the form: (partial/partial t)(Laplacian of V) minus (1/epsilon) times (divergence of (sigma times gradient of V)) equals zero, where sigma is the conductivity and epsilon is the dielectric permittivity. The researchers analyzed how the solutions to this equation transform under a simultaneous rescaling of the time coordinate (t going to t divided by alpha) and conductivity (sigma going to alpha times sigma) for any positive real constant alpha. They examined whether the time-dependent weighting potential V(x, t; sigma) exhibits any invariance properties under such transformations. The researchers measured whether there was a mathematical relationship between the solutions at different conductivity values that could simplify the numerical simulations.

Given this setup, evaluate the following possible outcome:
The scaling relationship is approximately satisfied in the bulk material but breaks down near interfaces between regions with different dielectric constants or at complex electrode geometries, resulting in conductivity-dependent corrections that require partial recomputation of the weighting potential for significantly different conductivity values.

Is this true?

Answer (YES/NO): NO